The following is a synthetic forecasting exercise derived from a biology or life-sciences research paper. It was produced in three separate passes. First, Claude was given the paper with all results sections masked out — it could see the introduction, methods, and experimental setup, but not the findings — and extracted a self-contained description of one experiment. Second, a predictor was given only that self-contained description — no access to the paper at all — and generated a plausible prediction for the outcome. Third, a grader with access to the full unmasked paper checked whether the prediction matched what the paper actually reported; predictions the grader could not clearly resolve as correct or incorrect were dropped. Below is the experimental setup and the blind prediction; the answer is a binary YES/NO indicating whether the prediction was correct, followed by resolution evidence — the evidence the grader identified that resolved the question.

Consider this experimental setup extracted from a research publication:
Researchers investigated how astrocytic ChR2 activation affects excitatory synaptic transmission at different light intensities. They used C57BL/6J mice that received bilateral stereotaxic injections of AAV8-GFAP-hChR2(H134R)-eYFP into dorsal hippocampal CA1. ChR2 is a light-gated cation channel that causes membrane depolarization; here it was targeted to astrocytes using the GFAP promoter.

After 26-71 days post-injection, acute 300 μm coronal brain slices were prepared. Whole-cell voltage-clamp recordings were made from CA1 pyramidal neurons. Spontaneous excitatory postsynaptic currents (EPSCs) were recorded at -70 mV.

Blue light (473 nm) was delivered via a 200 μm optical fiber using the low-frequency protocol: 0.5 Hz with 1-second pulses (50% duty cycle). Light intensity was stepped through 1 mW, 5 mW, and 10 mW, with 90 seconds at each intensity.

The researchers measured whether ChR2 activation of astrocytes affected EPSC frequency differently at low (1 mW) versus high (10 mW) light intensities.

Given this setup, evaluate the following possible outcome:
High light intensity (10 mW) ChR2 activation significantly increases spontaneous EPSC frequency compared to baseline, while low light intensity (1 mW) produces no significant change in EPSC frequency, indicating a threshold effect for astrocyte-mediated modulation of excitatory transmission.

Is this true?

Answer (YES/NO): NO